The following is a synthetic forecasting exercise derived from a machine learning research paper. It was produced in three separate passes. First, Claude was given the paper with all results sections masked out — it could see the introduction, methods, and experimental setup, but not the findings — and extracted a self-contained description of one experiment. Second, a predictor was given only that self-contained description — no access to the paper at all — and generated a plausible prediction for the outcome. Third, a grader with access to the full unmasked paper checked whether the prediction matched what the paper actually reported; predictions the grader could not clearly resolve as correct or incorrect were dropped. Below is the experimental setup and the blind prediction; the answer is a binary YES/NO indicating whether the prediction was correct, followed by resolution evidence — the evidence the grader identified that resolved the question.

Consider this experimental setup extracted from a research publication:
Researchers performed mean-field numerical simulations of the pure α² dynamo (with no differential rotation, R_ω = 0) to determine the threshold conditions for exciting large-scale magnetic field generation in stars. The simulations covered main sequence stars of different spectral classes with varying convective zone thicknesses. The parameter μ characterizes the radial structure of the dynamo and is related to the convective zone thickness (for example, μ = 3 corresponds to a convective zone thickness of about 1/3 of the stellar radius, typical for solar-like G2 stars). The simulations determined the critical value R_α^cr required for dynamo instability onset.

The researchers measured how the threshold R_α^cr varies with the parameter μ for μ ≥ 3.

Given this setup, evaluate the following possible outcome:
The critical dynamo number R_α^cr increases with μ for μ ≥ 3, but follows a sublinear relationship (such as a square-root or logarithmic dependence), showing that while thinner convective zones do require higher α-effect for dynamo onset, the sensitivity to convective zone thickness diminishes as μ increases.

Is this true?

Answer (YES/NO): NO